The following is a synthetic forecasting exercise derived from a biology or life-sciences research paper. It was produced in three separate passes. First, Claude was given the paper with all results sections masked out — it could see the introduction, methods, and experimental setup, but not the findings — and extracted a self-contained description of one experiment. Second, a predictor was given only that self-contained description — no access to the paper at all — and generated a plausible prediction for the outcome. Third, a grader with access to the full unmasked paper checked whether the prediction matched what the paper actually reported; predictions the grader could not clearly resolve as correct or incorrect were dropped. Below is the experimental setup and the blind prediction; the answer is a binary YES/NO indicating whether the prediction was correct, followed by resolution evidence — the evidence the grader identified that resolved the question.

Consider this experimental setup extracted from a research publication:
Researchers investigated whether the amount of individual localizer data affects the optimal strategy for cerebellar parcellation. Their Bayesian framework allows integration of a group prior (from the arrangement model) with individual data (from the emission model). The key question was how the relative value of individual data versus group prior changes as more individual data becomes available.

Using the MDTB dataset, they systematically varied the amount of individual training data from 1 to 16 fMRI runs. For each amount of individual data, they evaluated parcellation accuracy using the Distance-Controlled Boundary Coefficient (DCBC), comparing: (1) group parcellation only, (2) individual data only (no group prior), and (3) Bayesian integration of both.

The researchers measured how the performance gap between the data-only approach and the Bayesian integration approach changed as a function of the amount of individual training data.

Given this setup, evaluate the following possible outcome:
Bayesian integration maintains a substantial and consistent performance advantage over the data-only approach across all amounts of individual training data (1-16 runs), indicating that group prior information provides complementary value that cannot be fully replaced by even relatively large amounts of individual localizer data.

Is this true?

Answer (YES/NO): YES